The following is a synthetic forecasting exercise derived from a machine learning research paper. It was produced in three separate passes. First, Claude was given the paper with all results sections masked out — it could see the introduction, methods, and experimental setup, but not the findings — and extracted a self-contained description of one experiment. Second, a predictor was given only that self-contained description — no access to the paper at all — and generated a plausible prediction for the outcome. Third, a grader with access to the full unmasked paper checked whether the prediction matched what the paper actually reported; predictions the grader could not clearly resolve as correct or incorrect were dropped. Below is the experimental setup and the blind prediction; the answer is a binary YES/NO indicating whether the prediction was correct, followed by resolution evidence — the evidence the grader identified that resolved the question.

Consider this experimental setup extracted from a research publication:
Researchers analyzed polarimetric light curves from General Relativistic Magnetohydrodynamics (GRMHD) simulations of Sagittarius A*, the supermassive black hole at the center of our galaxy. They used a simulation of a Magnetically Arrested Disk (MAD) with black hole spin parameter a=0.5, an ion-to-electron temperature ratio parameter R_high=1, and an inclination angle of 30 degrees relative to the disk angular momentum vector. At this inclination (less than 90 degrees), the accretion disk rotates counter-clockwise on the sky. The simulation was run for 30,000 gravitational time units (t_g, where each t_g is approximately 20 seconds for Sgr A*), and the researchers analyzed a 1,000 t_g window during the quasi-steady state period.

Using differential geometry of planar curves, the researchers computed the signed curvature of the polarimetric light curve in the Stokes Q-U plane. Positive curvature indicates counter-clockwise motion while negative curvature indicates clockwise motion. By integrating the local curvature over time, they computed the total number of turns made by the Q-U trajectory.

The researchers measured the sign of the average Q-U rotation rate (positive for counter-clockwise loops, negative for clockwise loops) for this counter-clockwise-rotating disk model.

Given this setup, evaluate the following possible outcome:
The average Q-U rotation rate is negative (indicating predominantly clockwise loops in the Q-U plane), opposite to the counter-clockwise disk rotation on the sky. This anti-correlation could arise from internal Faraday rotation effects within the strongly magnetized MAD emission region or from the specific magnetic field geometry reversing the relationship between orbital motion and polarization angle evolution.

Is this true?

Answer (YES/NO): NO